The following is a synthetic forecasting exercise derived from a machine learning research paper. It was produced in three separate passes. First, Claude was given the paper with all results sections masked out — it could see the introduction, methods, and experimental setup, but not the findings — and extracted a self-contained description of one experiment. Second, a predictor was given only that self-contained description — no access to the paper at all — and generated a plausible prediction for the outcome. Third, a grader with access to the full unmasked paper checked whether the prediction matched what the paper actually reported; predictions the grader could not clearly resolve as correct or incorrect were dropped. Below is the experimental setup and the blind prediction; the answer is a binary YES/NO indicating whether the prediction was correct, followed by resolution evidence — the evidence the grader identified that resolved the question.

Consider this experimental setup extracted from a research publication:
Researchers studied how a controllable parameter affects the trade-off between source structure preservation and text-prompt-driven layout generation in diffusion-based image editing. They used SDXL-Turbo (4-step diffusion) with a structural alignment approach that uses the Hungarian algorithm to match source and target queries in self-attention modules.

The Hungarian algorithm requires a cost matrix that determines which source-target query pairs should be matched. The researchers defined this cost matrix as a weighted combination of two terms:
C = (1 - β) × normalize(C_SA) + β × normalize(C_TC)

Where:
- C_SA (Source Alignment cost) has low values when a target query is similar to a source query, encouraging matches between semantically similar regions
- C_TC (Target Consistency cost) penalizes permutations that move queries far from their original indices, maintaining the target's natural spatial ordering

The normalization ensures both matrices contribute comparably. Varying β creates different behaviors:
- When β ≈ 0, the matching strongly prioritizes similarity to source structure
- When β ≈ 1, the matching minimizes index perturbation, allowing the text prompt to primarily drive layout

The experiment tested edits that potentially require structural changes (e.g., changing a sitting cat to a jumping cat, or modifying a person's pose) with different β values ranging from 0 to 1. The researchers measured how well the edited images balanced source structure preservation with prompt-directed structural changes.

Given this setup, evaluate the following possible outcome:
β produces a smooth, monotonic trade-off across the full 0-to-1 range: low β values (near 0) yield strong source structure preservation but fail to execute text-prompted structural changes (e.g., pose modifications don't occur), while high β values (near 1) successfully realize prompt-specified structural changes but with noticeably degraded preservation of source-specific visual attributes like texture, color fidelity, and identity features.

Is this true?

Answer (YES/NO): NO